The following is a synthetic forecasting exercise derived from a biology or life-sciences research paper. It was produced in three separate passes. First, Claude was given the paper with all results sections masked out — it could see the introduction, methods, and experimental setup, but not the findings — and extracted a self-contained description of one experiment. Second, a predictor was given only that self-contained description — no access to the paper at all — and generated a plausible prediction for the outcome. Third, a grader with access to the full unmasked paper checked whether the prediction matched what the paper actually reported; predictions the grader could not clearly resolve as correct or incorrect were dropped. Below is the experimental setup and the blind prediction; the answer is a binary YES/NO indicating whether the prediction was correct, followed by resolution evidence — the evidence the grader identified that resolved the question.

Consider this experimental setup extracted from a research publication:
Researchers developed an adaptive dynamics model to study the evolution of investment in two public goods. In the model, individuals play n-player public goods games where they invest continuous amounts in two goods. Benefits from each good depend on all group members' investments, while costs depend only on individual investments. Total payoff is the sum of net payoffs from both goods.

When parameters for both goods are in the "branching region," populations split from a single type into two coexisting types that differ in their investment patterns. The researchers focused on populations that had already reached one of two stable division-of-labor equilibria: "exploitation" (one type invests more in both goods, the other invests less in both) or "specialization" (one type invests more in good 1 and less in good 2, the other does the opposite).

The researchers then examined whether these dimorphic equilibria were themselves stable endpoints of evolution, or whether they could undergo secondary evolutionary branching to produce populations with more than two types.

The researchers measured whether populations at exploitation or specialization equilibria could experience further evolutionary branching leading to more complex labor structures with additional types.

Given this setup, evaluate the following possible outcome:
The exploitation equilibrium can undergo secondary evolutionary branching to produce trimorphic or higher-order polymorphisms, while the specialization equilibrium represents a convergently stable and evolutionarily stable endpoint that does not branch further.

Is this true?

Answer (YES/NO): NO